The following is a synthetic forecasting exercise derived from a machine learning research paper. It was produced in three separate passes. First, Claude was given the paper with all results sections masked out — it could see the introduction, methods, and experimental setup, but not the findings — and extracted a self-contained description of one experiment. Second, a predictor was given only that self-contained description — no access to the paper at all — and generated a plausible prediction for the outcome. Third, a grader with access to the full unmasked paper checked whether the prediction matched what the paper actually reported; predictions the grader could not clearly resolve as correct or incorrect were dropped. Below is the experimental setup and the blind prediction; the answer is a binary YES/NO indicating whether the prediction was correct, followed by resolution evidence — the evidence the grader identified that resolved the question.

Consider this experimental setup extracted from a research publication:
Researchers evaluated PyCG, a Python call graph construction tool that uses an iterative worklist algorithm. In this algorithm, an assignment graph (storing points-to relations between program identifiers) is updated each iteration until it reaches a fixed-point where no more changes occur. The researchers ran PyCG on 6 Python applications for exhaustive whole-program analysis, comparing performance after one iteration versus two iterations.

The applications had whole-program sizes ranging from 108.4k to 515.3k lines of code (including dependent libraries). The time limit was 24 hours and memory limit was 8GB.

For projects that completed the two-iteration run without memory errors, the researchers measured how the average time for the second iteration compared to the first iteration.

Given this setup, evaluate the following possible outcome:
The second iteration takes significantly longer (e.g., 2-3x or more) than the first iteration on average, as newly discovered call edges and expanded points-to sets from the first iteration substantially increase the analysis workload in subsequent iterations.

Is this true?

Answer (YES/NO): NO